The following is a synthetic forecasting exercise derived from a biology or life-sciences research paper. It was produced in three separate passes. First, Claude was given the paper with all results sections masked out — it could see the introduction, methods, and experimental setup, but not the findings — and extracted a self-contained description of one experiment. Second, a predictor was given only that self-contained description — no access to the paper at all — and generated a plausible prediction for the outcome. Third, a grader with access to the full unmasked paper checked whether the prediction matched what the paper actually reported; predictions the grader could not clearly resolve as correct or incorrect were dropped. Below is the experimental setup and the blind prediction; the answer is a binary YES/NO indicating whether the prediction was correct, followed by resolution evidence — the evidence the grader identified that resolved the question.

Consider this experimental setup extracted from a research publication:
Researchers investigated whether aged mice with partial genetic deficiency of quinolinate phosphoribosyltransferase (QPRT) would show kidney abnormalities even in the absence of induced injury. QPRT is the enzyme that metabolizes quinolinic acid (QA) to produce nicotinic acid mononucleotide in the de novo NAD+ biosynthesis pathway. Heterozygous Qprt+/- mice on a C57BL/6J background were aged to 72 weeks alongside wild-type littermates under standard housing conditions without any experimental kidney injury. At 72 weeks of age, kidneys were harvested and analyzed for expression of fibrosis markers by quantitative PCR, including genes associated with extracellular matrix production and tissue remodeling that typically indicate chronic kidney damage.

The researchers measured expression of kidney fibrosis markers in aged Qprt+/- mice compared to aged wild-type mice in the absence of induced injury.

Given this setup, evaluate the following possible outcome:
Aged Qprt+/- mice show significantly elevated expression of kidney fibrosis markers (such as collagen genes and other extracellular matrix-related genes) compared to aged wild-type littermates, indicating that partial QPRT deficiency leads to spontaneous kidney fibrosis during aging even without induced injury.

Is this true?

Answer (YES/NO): YES